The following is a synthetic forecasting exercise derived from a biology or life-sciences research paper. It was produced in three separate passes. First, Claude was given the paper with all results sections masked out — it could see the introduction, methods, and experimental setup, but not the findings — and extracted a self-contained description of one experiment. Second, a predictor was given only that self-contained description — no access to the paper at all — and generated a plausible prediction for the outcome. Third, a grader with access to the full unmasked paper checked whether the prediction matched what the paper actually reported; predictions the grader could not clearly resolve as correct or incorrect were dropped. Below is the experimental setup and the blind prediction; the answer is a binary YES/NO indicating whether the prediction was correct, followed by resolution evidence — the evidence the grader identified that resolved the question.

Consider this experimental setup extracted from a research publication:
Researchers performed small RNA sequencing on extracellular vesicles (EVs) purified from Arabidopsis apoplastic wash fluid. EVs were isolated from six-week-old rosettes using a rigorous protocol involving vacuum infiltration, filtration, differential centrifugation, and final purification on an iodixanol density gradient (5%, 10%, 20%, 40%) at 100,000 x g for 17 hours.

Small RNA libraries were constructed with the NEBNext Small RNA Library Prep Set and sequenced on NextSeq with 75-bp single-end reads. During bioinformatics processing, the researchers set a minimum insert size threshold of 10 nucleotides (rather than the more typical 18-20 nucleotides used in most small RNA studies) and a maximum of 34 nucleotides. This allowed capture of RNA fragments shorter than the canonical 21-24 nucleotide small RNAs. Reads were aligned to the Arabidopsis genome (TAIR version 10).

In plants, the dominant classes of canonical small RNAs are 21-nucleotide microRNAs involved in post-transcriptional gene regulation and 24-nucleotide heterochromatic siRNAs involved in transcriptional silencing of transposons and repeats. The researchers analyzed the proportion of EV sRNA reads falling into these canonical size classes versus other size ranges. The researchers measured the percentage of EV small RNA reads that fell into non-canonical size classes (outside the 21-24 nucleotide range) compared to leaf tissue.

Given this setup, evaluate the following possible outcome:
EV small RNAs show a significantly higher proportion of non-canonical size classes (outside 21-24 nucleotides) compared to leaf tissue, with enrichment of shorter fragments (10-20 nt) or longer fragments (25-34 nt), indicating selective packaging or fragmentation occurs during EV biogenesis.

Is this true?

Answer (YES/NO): YES